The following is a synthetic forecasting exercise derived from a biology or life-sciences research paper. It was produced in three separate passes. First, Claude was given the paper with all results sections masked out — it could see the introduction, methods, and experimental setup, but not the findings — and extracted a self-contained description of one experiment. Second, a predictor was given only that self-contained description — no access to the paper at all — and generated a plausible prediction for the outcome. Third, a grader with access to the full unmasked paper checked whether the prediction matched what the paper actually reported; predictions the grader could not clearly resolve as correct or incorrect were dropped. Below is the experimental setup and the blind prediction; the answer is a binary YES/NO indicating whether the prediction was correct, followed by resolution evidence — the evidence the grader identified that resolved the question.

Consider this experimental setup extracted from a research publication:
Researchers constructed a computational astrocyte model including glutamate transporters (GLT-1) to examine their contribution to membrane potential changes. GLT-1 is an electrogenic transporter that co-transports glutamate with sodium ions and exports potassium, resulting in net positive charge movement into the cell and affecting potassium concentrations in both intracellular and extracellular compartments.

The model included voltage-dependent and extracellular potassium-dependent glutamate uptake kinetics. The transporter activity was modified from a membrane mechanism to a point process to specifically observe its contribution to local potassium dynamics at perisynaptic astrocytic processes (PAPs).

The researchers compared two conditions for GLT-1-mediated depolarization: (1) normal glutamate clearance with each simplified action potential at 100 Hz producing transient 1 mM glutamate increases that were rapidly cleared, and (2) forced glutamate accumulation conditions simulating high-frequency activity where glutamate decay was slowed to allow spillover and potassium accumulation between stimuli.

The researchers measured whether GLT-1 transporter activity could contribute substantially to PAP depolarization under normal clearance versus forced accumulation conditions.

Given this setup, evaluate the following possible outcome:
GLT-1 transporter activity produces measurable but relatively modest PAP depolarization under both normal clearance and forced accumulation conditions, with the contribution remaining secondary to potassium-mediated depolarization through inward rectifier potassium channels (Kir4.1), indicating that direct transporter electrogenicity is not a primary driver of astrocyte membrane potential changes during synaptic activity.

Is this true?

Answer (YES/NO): NO